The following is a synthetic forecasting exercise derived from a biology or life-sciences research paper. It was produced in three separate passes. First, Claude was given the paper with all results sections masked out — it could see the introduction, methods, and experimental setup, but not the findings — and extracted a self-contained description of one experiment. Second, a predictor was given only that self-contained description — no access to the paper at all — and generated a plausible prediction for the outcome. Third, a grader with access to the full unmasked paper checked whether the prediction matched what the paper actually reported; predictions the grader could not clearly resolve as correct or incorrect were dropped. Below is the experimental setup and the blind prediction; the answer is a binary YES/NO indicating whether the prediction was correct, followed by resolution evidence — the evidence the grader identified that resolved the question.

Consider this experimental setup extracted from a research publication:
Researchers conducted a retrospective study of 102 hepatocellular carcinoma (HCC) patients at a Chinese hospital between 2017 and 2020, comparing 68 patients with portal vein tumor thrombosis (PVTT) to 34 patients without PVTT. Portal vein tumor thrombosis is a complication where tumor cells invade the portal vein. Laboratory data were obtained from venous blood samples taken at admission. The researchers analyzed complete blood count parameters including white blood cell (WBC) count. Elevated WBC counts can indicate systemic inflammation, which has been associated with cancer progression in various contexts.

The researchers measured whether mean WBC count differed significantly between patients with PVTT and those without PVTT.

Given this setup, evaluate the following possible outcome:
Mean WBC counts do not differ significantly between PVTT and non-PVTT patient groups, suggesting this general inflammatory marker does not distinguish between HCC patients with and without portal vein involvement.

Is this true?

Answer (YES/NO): NO